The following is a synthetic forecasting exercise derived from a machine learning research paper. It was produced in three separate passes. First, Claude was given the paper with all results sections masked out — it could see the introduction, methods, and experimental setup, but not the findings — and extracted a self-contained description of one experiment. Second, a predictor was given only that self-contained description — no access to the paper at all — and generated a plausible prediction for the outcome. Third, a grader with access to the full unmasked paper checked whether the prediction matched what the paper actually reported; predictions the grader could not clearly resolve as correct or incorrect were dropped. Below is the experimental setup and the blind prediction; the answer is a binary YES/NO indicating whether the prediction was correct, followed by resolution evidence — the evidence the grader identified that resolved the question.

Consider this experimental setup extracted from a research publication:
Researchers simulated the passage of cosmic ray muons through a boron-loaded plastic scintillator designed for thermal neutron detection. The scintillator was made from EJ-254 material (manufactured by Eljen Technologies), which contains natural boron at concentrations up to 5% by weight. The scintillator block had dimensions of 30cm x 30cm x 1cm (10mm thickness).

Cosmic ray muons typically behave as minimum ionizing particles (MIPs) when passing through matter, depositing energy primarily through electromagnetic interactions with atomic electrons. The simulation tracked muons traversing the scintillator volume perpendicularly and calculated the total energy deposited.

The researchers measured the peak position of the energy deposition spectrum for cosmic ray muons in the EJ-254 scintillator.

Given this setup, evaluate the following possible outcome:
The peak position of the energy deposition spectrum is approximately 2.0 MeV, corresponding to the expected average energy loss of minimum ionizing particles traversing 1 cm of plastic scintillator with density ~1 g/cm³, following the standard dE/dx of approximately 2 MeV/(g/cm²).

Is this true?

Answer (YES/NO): NO